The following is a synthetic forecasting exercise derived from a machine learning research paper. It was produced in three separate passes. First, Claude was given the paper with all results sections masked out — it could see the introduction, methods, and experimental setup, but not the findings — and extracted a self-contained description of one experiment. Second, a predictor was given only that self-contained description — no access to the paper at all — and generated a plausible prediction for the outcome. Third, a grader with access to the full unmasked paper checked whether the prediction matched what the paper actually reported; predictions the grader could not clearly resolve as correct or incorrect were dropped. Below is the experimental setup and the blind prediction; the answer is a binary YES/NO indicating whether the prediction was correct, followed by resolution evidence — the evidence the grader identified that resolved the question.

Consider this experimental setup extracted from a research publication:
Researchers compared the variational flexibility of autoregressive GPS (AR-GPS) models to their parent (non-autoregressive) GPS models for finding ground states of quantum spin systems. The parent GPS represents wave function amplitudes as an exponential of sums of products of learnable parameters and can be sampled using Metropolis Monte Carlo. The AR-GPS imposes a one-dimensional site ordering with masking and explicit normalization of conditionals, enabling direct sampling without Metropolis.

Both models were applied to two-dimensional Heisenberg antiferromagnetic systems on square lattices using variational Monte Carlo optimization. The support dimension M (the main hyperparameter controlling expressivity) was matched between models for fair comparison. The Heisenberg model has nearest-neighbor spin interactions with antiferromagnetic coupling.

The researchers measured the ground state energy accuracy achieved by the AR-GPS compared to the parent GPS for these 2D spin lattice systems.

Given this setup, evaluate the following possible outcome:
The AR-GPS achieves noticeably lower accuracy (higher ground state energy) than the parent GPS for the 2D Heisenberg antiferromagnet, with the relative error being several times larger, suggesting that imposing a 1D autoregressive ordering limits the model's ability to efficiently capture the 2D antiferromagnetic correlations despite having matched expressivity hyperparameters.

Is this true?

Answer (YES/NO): NO